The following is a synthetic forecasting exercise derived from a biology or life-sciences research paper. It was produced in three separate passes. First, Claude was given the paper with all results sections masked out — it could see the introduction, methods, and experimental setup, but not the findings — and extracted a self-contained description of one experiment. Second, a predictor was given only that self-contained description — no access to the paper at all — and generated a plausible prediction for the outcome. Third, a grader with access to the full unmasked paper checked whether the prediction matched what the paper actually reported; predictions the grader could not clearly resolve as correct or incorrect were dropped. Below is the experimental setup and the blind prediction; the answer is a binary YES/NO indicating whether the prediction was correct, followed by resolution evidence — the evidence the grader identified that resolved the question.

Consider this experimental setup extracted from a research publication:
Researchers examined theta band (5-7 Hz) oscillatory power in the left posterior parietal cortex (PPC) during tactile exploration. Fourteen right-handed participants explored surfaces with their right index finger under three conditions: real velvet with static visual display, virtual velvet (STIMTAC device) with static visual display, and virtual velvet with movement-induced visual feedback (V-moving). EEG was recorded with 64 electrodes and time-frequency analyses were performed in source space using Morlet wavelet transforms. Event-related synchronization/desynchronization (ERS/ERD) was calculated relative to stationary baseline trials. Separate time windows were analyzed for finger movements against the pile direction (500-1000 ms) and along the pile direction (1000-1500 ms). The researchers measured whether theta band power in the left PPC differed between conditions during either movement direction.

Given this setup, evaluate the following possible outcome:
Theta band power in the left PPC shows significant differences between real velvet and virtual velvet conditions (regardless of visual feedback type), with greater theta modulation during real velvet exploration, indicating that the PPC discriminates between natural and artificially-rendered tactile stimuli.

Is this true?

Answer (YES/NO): NO